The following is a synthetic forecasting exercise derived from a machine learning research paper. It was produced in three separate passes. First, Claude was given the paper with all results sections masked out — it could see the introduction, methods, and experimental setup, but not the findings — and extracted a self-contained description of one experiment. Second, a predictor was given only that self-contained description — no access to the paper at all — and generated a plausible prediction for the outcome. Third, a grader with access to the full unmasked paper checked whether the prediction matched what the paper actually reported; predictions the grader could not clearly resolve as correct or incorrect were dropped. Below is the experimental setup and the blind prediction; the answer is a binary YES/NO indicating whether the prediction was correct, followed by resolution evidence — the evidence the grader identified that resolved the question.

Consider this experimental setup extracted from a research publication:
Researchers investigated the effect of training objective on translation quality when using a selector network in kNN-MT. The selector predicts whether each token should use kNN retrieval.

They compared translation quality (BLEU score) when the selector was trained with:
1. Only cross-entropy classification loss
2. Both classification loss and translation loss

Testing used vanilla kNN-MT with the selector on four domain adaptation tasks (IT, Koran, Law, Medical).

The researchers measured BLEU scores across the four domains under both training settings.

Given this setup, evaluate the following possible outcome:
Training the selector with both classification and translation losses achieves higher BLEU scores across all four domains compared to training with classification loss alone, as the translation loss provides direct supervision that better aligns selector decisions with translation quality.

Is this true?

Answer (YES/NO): YES